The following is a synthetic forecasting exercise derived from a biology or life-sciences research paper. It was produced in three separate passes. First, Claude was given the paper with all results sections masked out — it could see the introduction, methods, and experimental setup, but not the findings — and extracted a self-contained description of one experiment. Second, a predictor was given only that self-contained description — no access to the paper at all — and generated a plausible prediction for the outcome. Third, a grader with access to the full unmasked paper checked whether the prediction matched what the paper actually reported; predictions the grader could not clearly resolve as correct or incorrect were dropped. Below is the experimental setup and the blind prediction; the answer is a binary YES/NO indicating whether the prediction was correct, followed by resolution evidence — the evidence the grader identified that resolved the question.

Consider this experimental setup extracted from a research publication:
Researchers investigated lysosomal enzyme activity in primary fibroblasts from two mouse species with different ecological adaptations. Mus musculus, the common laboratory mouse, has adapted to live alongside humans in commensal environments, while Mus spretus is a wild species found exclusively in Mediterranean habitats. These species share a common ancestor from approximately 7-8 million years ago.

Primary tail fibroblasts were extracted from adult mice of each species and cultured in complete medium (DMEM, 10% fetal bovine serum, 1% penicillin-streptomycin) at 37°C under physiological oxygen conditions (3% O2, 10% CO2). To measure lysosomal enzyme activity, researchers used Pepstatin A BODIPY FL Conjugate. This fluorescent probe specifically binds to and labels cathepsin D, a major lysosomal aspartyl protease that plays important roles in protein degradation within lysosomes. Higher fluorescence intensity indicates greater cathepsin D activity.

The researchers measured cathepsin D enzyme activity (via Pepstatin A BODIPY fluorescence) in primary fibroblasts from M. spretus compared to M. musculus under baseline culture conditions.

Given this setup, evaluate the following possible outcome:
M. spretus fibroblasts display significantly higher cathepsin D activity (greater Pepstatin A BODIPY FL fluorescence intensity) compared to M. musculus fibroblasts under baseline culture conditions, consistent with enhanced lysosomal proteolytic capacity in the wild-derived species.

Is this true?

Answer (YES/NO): YES